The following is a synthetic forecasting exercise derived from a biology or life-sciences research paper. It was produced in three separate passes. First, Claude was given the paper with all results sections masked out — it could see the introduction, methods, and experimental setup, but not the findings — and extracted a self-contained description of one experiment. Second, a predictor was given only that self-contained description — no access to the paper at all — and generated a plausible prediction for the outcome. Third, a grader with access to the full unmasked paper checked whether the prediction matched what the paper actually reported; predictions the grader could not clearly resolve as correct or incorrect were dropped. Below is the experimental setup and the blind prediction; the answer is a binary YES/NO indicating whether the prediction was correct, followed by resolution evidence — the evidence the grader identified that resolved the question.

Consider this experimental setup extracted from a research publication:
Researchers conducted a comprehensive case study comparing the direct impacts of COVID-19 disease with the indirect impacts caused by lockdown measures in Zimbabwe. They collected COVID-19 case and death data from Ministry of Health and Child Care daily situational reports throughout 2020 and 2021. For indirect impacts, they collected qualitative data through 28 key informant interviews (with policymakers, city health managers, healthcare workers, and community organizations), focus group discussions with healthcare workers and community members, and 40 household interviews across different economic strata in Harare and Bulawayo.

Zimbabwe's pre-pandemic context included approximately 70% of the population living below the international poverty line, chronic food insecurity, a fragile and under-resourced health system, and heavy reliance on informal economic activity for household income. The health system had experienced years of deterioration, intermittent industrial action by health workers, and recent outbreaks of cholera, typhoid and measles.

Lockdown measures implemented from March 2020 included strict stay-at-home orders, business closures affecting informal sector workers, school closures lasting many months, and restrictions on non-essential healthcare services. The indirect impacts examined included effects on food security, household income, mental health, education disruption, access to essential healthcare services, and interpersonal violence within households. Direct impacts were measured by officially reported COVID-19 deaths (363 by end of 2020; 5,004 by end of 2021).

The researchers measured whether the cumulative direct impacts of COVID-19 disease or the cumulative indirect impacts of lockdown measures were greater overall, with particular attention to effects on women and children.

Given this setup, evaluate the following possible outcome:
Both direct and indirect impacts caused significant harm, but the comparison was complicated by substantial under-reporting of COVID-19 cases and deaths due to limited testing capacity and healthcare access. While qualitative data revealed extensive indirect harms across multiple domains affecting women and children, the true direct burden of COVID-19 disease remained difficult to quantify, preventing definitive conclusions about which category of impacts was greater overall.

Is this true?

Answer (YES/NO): NO